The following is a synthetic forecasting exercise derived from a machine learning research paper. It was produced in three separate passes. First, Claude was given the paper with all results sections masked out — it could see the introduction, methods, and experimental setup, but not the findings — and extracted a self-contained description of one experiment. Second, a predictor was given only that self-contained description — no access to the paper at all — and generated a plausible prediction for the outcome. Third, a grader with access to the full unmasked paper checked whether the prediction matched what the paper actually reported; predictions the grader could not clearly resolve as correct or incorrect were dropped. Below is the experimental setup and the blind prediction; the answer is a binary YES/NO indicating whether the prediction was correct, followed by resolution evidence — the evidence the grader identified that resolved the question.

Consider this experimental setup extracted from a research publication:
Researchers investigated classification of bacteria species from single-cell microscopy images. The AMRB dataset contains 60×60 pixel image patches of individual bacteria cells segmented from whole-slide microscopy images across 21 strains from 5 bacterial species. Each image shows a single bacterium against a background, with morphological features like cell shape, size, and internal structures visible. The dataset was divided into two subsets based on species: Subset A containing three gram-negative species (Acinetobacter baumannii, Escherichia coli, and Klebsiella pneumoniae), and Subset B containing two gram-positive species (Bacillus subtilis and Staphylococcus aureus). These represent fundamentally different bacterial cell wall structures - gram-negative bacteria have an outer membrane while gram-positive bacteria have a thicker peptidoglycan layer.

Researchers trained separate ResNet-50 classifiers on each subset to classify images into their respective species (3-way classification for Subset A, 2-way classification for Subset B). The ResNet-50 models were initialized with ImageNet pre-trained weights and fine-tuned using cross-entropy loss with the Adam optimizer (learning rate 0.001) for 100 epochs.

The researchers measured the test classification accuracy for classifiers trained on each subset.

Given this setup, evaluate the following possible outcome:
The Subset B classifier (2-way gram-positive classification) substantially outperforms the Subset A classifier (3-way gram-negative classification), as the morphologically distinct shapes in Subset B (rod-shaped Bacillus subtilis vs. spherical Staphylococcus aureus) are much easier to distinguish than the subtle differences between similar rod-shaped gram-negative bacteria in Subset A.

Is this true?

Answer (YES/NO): NO